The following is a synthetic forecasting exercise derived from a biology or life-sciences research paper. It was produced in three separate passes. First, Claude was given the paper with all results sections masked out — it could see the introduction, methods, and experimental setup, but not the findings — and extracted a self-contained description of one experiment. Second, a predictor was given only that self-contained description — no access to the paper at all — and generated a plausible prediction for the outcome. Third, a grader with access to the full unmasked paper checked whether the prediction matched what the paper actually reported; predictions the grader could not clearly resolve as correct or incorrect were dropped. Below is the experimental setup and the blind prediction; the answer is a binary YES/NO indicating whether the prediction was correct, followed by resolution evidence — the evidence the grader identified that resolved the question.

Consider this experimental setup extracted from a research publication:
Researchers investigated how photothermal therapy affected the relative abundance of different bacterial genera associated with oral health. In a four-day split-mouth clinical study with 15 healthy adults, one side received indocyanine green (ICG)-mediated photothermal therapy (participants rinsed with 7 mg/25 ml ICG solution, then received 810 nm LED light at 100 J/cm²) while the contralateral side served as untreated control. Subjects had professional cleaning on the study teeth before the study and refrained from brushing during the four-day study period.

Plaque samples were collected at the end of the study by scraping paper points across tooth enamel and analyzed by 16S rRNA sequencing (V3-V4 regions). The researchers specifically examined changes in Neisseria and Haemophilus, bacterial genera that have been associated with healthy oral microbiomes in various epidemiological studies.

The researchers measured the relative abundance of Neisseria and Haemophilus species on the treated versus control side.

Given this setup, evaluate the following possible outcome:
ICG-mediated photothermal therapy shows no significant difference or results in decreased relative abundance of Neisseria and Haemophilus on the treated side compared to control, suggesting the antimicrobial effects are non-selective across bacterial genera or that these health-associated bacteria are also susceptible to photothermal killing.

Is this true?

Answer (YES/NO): NO